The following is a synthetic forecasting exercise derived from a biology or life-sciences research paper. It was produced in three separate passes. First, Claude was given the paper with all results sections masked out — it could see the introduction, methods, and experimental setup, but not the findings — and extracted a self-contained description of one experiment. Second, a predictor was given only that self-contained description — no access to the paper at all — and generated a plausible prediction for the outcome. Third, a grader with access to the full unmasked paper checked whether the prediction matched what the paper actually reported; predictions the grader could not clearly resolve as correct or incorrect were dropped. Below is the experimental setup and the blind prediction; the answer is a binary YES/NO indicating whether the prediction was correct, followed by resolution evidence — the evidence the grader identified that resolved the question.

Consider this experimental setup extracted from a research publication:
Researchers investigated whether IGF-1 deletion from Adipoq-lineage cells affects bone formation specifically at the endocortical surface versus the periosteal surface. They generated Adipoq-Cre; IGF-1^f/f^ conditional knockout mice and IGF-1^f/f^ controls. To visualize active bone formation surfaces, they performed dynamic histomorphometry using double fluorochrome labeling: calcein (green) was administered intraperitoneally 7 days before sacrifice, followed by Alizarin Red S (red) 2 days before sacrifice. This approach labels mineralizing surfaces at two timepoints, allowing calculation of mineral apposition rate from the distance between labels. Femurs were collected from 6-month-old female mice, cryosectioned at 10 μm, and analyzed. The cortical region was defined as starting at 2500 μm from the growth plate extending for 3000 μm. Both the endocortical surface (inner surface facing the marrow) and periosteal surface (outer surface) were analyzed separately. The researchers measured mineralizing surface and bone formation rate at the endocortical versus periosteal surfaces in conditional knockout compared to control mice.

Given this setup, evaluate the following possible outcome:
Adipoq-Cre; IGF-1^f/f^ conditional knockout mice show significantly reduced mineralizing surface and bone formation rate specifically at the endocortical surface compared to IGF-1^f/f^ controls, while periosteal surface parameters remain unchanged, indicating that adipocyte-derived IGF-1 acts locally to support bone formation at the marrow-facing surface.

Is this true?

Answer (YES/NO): NO